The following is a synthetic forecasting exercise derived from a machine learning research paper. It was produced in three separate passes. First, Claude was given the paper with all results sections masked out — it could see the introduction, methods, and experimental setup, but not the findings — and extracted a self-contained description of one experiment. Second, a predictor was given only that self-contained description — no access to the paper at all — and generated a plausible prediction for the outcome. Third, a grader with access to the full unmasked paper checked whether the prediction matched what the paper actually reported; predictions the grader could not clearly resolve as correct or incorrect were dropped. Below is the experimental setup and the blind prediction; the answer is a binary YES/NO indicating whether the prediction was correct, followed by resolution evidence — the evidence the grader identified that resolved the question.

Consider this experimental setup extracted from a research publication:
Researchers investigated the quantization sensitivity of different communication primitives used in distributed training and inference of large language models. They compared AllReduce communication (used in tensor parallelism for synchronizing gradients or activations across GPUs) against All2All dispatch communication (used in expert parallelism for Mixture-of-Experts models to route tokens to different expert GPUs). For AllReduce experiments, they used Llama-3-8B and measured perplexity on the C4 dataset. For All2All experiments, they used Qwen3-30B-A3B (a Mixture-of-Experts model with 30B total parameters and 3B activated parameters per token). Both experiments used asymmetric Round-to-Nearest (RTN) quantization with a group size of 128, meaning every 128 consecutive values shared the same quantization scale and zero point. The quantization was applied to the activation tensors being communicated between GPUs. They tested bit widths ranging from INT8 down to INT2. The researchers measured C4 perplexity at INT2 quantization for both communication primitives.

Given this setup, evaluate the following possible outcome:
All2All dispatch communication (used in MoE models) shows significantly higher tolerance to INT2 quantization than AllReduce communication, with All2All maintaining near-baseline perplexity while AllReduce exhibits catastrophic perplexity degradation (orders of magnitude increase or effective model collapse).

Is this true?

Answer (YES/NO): NO